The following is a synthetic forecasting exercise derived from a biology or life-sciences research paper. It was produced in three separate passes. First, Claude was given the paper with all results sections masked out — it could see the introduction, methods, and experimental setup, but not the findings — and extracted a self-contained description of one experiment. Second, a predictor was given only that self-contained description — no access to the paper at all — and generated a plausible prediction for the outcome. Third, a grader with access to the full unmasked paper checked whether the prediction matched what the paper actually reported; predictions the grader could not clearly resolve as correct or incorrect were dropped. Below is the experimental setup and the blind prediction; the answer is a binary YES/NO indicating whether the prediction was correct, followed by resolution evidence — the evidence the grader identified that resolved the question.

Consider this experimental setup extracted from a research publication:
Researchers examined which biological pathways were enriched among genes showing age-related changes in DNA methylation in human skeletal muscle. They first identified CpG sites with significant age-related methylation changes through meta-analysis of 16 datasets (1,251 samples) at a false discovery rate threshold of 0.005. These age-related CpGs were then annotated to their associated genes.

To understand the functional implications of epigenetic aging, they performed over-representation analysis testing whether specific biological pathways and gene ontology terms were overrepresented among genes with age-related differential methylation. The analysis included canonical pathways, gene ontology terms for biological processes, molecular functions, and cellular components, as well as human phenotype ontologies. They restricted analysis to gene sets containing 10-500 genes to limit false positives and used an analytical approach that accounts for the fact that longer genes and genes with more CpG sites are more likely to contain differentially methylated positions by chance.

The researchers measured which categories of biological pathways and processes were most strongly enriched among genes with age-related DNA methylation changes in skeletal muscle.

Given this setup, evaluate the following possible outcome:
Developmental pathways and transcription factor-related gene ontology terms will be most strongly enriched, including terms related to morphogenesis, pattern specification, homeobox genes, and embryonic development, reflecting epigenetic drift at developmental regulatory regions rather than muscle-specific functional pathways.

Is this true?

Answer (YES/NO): NO